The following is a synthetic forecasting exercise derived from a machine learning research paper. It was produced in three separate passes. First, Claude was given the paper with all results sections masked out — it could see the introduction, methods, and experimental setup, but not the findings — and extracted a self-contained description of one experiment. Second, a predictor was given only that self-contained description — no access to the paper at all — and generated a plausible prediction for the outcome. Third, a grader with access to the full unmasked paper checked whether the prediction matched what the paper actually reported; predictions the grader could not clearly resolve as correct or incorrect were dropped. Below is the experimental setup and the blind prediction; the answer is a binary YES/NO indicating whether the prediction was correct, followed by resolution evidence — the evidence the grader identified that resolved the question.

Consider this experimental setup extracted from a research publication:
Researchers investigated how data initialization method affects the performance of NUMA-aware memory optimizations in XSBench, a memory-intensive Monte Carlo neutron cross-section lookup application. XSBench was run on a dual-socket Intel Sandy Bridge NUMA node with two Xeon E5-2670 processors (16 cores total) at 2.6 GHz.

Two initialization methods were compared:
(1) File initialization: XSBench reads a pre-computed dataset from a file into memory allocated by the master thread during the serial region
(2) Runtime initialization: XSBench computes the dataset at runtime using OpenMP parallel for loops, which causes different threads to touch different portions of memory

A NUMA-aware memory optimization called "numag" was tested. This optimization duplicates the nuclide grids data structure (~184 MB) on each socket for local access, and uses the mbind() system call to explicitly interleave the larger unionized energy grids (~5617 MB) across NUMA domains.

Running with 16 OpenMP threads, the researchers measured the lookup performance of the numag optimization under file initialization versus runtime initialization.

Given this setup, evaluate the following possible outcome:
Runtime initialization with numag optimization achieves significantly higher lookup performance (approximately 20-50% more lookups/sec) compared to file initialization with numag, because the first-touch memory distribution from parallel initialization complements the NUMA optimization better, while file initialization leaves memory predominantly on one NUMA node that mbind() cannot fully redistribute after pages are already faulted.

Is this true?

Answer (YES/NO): NO